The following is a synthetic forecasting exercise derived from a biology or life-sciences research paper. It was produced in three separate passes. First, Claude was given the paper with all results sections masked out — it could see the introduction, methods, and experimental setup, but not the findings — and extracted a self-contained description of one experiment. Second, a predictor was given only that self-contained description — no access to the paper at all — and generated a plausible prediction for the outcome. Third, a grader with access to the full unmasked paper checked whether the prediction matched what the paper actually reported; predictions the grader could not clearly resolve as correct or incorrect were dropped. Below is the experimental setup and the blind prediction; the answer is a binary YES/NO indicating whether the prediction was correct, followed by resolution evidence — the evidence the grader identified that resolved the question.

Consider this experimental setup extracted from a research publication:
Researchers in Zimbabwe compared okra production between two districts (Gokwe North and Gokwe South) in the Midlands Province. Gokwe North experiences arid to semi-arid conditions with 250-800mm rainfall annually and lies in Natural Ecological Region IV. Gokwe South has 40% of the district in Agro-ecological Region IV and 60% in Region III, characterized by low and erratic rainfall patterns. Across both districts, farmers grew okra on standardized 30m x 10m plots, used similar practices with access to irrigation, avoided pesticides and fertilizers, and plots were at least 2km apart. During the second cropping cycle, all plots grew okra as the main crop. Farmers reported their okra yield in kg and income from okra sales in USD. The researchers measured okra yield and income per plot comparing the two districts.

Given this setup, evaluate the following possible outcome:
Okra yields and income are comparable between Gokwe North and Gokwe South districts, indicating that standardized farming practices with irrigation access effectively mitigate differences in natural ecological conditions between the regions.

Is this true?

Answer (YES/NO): NO